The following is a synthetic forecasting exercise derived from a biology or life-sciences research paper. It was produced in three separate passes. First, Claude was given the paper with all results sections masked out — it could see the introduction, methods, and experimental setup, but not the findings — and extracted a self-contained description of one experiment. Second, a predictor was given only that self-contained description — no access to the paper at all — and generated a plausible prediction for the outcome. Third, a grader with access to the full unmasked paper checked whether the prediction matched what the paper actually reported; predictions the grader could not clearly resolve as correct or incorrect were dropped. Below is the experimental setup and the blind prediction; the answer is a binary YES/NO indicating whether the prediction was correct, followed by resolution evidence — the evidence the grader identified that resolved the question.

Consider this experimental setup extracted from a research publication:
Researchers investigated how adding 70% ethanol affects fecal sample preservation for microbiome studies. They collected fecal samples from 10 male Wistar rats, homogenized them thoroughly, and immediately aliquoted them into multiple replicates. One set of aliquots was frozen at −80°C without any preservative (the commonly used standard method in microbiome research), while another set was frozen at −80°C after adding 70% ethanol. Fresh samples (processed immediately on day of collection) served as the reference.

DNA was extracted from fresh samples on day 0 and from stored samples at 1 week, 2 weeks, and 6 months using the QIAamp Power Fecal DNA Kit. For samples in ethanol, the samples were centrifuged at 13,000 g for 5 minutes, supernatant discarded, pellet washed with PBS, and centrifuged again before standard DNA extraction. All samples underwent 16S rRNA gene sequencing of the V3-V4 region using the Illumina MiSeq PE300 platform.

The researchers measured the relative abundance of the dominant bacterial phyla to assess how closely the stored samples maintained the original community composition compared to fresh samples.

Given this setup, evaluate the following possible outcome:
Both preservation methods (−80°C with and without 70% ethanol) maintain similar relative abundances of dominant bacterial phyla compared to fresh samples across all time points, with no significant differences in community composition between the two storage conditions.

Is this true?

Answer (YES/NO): NO